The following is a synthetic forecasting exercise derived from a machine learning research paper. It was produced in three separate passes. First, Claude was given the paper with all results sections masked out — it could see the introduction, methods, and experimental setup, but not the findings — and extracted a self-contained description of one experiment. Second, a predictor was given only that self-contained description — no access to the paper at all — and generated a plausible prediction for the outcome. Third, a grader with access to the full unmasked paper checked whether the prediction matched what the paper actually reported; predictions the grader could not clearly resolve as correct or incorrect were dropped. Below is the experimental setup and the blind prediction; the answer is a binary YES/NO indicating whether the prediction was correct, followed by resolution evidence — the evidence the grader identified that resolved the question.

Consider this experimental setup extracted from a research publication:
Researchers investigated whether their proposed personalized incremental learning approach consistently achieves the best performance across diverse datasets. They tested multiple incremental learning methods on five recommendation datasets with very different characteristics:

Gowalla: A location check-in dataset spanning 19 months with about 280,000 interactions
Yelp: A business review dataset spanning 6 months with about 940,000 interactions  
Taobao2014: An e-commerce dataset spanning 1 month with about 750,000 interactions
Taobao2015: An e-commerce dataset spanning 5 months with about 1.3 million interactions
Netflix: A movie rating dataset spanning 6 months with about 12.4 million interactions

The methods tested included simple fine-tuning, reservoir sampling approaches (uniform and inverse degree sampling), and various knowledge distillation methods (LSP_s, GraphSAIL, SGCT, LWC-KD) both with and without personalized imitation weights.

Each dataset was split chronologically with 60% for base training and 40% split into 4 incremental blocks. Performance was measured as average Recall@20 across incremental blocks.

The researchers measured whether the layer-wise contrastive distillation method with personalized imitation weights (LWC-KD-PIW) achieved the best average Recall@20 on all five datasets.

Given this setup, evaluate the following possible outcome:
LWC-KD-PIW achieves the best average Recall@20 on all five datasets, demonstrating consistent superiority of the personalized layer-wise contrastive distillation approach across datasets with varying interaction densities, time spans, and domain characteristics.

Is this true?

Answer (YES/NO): NO